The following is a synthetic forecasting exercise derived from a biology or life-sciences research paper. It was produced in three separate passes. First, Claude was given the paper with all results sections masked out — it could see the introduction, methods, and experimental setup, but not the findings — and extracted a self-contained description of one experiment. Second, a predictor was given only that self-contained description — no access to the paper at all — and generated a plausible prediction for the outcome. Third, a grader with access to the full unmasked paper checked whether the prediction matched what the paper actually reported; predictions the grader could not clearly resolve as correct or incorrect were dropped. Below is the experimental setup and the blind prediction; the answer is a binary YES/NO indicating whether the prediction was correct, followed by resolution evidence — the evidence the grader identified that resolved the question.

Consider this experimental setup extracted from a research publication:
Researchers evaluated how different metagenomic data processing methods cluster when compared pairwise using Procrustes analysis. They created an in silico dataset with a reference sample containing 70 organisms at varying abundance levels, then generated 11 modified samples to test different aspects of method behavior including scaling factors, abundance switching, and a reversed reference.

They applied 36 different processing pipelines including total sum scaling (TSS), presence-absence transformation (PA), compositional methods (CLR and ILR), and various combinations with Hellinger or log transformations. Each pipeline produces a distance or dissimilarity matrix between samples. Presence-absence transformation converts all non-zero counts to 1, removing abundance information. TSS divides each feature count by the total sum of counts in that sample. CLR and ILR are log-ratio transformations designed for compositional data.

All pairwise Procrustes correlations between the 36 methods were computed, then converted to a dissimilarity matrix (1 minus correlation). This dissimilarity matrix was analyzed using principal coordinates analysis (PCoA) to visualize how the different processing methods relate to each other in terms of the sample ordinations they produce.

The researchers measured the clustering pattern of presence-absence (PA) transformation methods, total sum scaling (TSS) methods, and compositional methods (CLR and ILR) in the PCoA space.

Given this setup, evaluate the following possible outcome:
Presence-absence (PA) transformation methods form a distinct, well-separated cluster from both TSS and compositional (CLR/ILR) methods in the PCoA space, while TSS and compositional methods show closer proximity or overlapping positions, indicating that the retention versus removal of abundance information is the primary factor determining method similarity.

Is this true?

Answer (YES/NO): NO